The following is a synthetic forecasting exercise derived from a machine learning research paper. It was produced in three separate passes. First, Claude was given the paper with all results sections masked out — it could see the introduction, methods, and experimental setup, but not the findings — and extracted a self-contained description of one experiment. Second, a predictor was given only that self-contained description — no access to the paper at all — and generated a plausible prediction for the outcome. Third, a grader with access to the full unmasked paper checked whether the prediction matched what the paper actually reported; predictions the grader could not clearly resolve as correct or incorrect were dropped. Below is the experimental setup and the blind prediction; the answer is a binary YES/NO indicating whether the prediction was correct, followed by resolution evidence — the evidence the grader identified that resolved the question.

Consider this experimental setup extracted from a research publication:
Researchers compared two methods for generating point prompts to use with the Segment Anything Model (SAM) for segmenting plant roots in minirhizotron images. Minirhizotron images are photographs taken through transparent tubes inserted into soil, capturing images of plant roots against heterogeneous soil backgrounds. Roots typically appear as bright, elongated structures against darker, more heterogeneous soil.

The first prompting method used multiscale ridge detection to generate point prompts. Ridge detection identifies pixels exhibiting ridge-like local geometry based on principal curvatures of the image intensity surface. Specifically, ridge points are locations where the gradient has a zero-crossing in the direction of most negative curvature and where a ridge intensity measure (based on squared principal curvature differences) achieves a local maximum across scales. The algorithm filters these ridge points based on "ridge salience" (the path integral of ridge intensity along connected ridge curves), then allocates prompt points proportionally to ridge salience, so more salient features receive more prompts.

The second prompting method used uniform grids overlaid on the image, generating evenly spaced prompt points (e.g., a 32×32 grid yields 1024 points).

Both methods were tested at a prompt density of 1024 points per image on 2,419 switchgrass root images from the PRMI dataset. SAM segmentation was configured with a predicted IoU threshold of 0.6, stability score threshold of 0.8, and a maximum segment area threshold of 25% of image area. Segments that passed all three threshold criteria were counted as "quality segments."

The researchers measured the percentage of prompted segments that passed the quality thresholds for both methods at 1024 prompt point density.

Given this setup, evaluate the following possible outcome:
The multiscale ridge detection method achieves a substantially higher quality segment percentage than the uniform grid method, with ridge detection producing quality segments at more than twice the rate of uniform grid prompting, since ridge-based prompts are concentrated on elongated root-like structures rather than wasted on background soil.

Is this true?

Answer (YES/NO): NO